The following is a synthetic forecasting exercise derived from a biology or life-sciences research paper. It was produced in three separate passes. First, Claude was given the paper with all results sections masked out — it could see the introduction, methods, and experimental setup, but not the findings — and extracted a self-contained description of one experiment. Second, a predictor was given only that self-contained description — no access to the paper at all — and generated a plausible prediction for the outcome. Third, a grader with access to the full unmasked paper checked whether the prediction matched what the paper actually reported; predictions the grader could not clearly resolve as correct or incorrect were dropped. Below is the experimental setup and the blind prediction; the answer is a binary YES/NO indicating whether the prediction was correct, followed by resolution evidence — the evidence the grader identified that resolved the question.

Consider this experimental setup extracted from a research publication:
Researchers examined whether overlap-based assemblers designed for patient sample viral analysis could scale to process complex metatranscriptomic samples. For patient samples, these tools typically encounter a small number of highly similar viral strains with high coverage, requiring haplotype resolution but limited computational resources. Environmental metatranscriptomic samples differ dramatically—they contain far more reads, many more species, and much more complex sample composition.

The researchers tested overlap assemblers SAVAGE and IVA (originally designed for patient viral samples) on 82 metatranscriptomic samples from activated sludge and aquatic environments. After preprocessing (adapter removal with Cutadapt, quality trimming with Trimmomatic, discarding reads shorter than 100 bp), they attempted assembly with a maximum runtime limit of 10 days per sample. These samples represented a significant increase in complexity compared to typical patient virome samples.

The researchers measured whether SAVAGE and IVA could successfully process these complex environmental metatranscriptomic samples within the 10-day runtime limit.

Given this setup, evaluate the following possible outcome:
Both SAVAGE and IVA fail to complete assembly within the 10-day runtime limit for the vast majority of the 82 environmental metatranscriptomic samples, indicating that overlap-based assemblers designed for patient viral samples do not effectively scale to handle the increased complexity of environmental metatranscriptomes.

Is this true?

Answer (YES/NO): YES